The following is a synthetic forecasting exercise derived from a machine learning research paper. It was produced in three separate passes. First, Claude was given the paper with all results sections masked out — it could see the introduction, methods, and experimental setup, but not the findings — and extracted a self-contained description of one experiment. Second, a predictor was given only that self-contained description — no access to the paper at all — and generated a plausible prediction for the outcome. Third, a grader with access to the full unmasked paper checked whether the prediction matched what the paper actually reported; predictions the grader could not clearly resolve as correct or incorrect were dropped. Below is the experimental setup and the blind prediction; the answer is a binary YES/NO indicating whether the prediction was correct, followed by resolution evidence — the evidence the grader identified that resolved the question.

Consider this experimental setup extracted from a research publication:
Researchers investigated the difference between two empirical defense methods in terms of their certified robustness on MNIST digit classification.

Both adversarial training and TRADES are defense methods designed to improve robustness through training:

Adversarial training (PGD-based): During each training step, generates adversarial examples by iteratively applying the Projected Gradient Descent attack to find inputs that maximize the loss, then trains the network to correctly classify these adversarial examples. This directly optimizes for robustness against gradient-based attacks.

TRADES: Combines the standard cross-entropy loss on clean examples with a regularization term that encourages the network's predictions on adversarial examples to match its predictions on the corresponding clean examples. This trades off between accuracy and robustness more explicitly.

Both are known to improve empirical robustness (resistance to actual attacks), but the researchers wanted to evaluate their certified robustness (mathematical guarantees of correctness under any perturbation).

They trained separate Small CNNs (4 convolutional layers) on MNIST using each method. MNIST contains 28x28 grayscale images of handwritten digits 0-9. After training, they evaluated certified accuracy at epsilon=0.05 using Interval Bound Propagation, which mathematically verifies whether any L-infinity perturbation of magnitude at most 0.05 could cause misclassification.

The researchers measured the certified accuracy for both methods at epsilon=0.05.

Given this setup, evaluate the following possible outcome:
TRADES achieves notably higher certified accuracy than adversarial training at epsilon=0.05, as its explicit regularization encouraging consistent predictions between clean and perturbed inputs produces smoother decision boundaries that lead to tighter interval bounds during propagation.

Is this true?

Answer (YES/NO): NO